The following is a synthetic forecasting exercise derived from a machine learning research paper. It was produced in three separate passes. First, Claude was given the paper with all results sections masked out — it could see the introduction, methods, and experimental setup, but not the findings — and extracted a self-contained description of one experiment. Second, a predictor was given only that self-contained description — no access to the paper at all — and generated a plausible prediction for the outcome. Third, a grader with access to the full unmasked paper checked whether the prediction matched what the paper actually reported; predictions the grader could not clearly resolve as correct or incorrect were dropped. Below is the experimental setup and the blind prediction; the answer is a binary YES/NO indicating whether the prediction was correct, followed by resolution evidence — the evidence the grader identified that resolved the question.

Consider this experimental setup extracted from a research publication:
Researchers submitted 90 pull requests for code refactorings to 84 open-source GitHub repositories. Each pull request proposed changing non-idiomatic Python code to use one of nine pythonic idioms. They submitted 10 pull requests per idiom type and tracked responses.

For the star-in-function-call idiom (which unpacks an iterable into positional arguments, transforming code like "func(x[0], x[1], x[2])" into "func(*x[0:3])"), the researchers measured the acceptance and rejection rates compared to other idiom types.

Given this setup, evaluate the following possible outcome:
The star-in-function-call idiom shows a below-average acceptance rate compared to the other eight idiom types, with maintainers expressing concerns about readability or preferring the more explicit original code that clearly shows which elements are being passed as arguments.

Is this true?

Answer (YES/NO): YES